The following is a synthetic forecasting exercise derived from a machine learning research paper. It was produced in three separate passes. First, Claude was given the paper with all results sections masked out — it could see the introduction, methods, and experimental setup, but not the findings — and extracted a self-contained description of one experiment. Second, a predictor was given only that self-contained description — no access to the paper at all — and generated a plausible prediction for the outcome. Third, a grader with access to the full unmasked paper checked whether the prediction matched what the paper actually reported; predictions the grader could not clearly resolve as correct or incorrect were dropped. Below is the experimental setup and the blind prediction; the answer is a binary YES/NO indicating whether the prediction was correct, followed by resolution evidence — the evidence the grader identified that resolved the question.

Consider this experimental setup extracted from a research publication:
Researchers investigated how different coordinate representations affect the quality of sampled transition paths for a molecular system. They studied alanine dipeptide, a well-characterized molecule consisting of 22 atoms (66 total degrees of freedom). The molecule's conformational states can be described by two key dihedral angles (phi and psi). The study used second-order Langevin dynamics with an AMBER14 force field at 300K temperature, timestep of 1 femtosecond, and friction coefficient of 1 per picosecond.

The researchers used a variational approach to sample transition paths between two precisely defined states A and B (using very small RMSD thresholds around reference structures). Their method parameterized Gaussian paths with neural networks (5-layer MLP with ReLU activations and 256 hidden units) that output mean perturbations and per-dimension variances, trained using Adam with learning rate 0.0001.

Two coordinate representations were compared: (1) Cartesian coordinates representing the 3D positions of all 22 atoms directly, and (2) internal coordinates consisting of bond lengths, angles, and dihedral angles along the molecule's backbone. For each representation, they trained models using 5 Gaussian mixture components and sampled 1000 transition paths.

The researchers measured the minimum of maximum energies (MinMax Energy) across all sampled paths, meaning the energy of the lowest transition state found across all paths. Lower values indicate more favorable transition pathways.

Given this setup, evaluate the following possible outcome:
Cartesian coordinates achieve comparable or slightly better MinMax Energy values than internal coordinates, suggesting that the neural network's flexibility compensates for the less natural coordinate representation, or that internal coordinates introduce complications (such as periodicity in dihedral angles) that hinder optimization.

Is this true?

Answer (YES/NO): NO